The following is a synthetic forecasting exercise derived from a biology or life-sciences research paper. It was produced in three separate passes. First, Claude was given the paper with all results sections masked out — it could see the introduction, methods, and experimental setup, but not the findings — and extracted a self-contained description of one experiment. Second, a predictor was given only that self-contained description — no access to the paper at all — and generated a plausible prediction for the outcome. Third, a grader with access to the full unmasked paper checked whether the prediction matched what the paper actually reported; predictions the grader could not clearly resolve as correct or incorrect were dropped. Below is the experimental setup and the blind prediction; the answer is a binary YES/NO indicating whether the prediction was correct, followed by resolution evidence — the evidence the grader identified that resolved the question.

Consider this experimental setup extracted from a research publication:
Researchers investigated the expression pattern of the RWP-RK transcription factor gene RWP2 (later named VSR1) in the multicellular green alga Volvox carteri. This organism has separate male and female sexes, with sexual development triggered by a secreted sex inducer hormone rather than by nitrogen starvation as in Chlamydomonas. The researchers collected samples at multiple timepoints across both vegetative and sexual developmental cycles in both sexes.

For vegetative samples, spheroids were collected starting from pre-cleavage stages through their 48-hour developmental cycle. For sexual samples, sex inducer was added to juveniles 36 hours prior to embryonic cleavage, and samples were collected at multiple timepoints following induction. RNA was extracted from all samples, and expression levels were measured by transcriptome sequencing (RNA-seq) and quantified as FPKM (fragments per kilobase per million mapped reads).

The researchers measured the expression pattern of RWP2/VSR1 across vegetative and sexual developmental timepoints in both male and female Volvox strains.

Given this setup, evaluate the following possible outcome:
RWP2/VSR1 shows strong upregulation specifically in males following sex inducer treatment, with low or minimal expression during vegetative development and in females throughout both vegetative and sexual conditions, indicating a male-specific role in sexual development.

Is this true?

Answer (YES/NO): NO